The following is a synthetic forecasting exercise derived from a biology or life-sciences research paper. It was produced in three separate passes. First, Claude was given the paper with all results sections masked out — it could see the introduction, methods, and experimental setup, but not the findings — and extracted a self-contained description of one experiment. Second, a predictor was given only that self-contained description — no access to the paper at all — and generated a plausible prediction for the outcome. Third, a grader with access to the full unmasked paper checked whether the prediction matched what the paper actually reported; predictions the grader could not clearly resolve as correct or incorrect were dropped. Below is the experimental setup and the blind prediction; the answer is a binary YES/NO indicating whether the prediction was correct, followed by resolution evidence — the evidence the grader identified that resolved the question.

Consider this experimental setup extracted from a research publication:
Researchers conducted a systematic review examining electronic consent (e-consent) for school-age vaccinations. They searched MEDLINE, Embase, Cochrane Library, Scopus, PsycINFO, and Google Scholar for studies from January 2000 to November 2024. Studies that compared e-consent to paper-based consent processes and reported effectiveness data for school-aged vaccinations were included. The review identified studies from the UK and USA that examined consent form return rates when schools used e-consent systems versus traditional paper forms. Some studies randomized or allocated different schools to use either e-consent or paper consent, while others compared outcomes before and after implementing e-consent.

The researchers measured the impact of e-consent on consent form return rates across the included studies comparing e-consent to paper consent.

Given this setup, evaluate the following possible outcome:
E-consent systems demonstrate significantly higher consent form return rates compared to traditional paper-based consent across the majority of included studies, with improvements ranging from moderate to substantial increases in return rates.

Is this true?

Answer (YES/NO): NO